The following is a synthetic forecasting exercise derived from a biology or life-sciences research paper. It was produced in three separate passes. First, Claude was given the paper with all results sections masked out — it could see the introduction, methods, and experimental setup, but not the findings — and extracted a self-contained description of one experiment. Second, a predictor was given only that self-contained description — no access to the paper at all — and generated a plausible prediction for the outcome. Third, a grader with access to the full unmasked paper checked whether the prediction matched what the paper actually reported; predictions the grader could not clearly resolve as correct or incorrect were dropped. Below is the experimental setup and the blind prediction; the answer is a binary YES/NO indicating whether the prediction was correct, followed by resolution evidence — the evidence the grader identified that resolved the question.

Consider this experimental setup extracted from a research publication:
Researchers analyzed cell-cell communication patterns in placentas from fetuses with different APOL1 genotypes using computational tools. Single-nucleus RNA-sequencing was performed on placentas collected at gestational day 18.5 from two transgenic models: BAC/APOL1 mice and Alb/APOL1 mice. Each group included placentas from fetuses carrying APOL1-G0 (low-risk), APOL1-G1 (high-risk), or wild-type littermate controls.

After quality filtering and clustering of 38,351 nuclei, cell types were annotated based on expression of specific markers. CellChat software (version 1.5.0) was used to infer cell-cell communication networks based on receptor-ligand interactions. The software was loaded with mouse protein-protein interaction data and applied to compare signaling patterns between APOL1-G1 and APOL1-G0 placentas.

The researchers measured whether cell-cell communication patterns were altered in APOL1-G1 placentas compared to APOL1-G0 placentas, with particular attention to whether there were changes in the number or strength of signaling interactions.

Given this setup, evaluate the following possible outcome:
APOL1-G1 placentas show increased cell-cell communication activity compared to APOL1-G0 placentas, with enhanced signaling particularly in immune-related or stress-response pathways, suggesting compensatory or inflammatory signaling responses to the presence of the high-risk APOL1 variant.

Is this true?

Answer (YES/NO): YES